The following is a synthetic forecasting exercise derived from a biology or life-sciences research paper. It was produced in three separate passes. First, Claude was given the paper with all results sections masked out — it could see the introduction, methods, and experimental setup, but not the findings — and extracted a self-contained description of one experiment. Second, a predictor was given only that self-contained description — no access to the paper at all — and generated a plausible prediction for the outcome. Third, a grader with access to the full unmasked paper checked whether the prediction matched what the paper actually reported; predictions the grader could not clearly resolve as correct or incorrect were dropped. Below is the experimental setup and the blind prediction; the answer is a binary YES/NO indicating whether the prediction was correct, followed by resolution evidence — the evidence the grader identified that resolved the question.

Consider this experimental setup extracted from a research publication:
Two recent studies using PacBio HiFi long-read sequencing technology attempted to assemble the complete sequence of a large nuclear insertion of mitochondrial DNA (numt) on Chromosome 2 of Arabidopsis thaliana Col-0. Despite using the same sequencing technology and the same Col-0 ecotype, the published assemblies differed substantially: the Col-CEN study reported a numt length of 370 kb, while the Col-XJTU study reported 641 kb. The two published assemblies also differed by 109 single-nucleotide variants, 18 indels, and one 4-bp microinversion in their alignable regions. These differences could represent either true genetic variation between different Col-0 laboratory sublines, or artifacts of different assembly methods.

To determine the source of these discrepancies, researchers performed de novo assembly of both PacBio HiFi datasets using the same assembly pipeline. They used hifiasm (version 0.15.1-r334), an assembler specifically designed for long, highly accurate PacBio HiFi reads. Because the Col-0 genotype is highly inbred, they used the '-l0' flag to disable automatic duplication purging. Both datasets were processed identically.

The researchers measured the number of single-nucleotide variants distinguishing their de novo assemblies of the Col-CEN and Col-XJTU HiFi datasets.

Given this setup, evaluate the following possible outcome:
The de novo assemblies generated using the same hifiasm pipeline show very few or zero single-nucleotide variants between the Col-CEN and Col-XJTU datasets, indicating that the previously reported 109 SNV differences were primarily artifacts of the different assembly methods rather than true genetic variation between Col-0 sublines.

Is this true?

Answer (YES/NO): YES